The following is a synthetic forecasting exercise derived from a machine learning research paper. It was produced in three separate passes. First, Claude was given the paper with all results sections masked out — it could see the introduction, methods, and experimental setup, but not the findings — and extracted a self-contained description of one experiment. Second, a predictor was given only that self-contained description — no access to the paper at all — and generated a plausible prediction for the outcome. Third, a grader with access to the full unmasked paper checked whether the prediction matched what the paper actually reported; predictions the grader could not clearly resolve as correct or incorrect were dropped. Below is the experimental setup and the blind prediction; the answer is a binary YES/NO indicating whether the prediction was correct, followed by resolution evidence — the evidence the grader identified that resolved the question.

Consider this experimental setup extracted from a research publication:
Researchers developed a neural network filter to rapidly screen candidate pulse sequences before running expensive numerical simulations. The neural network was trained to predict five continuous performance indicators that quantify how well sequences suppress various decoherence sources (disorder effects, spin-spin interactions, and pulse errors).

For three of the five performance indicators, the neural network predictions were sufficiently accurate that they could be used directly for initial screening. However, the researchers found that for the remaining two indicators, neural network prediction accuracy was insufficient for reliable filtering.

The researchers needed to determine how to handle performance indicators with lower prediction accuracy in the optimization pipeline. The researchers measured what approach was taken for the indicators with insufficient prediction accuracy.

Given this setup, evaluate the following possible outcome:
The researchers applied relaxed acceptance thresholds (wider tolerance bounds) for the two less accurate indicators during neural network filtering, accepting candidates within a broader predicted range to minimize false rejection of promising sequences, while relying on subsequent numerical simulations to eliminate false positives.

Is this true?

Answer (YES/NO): NO